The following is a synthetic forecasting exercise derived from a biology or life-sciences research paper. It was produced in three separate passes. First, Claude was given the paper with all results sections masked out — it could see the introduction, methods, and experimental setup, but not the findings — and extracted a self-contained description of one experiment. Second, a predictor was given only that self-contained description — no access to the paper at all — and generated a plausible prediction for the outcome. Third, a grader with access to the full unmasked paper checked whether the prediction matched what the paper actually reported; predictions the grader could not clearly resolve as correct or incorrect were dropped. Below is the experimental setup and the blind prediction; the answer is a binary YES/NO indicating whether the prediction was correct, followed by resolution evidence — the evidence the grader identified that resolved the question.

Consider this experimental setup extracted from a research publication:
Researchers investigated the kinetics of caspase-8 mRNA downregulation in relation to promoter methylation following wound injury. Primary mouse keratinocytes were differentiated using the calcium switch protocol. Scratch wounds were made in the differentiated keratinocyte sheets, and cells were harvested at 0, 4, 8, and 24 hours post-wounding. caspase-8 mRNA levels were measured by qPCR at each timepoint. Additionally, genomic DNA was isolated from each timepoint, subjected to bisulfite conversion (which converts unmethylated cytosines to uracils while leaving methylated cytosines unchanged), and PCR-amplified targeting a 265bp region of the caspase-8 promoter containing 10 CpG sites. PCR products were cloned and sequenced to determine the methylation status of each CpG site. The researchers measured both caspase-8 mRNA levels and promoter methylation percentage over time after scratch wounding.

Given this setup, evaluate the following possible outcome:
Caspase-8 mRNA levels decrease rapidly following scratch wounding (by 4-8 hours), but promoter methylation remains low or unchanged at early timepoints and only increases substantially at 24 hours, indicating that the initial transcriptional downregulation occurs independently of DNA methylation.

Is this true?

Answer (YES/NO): NO